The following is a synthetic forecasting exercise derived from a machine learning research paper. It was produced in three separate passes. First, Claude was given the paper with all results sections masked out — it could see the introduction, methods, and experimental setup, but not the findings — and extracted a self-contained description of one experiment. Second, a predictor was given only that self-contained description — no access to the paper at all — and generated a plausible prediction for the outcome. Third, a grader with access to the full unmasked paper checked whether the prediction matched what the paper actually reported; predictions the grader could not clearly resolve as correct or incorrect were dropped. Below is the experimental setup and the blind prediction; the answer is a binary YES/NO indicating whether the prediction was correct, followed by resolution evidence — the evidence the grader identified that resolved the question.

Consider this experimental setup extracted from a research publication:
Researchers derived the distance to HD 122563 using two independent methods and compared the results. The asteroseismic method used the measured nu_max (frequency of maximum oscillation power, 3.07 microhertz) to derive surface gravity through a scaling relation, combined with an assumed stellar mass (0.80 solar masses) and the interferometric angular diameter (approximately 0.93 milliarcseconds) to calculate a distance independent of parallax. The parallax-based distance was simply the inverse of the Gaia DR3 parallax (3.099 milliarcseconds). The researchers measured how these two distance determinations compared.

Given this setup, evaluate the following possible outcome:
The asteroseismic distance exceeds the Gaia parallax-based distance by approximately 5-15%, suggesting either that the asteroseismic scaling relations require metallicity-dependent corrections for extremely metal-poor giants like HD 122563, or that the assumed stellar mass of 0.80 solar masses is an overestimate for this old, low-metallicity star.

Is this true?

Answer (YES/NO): NO